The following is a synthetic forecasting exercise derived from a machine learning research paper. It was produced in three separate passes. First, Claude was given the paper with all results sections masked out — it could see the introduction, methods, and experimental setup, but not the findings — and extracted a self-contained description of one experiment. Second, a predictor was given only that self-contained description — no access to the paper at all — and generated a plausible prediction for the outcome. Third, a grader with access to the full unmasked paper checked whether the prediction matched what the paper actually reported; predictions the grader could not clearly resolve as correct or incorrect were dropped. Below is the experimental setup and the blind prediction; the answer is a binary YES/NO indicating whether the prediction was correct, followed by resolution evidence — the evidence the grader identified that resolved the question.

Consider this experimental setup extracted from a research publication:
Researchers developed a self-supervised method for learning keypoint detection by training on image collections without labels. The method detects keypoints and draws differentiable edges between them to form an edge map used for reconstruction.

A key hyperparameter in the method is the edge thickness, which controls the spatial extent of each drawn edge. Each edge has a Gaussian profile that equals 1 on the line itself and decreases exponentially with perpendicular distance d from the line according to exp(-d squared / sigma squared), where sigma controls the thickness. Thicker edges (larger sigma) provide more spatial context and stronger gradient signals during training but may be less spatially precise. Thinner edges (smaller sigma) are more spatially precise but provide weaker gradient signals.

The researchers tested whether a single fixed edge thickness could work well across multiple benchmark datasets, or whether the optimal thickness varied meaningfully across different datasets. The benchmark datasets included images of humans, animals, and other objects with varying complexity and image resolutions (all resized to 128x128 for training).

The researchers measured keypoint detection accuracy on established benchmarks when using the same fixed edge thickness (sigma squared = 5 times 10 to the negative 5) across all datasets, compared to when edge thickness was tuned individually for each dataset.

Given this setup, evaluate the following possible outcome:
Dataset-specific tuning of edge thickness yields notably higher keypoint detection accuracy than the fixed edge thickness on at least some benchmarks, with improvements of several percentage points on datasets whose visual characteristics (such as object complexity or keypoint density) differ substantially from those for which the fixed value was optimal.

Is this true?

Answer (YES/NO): NO